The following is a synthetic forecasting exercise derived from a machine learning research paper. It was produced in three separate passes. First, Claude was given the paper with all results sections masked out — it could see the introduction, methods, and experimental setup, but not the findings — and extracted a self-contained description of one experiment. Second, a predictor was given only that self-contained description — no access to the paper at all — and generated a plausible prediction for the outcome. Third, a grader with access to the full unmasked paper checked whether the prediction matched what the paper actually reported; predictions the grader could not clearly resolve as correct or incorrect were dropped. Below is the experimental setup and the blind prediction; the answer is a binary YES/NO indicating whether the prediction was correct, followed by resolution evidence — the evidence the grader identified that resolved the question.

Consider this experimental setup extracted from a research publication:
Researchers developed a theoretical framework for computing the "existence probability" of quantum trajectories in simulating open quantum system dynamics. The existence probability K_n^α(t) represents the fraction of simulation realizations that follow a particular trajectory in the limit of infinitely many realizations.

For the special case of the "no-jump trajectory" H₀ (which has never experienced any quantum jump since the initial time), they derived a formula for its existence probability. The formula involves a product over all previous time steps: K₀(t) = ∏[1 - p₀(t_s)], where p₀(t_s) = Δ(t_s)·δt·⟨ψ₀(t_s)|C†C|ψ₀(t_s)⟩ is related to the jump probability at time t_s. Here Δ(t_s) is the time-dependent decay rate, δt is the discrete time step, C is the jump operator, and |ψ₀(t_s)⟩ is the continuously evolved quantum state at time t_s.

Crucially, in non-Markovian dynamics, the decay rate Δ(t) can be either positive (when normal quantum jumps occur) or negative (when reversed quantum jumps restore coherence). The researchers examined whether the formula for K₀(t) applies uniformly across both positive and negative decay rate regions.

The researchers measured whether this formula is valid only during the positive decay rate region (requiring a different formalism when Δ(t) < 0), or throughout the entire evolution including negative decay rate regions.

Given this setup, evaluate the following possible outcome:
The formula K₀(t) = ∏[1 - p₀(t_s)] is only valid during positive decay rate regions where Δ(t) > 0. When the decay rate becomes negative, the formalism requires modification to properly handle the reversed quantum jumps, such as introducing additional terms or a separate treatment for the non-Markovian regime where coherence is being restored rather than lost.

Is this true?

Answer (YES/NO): NO